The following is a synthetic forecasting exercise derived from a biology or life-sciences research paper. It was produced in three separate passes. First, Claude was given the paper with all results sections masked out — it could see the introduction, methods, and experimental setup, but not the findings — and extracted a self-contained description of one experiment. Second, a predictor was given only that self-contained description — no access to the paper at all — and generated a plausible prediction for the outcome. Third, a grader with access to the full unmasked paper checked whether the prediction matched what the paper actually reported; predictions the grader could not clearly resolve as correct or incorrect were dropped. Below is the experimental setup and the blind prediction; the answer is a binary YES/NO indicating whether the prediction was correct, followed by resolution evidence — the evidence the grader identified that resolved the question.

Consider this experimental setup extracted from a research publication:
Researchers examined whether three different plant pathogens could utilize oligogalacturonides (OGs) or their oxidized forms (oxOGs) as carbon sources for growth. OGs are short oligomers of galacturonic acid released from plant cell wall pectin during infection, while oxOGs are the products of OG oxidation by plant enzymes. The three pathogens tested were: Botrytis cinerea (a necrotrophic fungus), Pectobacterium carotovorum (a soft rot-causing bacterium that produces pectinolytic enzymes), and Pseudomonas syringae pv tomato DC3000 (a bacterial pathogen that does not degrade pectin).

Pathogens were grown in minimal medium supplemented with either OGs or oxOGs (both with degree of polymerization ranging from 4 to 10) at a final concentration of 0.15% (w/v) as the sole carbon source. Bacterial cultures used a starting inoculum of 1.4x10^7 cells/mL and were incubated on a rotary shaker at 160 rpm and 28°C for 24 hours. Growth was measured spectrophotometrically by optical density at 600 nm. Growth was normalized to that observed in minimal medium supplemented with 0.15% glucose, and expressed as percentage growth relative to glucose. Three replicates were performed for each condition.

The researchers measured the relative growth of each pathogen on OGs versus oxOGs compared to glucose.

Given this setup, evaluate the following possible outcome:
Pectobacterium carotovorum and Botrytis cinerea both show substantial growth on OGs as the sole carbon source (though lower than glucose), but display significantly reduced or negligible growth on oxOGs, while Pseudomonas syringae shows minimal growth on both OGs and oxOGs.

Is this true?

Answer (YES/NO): NO